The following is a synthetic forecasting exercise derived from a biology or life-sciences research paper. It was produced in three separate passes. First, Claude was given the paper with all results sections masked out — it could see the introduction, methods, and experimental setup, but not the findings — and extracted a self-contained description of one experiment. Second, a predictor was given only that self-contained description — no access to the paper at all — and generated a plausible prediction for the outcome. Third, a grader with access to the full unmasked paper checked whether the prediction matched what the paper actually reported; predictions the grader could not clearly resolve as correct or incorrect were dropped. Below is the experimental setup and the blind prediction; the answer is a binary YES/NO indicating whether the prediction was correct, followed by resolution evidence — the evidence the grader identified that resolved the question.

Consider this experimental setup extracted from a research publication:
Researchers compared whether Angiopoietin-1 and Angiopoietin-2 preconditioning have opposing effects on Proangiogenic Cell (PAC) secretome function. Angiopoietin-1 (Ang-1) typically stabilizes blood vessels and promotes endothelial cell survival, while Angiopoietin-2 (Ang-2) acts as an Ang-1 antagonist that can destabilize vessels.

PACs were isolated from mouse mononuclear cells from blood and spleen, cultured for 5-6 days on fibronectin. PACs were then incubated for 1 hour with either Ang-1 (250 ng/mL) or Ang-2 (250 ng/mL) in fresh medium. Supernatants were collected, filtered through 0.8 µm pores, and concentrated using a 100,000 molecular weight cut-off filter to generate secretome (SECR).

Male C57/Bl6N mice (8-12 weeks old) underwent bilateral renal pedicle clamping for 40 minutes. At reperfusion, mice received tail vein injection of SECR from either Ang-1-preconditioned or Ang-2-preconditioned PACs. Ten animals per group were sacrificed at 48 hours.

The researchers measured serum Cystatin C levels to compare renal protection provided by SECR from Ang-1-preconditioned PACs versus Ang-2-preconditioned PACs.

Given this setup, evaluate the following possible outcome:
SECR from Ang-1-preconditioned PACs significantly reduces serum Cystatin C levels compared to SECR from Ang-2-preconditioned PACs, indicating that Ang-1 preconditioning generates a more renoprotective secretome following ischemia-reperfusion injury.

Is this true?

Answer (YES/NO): NO